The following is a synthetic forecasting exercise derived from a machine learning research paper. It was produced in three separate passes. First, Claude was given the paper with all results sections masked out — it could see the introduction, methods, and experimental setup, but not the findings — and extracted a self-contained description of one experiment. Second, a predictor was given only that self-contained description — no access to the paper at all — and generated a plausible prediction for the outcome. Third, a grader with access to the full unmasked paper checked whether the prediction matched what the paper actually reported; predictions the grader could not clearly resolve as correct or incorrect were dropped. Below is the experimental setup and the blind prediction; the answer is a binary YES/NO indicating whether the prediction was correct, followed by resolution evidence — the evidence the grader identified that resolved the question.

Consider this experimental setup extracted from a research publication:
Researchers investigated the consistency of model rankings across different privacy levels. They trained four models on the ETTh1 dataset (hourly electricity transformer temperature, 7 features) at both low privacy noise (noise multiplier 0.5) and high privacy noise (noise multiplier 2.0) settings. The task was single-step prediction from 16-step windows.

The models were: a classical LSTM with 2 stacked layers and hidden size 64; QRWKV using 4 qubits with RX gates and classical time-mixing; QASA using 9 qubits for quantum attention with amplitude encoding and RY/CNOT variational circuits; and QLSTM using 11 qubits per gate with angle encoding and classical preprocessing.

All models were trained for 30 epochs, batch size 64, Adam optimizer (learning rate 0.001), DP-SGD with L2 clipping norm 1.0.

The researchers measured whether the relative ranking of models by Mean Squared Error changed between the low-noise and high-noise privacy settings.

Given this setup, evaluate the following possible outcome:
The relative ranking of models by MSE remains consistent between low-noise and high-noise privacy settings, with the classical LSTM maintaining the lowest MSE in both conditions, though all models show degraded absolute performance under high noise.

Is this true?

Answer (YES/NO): NO